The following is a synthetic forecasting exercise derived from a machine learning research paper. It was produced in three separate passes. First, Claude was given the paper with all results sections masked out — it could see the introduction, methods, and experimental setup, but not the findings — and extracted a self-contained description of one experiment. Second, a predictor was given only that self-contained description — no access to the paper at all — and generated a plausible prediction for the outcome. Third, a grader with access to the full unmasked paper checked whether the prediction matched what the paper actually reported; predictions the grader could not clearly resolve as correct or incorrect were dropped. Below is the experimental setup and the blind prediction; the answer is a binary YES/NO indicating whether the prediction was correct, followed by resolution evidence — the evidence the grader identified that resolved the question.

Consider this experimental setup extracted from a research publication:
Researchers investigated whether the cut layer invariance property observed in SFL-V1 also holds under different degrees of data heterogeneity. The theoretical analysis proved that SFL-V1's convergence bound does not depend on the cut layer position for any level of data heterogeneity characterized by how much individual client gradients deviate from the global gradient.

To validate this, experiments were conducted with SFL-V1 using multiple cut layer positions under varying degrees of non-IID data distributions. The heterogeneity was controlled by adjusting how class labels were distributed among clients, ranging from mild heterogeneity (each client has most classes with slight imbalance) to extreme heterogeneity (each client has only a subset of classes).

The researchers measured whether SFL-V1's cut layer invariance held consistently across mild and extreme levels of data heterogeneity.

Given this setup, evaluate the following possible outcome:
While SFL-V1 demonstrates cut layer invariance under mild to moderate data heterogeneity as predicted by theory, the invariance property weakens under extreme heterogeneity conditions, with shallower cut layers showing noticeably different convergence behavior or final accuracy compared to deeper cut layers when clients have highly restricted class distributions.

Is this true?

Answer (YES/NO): NO